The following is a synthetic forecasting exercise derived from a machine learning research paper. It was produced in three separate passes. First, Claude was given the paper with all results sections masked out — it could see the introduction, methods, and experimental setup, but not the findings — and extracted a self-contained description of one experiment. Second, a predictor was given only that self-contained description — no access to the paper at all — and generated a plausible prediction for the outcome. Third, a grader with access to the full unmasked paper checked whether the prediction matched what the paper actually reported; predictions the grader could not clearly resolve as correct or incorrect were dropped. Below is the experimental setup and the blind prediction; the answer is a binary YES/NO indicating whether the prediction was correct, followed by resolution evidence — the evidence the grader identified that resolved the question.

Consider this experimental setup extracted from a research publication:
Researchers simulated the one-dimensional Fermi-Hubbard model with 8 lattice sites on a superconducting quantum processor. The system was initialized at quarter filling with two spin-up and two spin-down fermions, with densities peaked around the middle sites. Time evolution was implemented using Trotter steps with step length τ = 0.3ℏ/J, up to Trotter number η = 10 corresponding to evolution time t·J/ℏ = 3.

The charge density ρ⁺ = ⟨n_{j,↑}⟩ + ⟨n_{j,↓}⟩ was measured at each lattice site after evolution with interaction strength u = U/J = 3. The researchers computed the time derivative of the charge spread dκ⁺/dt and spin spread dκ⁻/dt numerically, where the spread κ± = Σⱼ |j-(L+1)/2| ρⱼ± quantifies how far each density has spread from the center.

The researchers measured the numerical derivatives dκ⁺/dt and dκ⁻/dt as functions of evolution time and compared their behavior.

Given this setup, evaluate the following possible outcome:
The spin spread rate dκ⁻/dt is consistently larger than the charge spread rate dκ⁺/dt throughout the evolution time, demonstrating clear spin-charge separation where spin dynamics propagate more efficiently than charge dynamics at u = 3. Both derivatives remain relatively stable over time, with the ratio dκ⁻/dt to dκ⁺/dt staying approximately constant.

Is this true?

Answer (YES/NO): NO